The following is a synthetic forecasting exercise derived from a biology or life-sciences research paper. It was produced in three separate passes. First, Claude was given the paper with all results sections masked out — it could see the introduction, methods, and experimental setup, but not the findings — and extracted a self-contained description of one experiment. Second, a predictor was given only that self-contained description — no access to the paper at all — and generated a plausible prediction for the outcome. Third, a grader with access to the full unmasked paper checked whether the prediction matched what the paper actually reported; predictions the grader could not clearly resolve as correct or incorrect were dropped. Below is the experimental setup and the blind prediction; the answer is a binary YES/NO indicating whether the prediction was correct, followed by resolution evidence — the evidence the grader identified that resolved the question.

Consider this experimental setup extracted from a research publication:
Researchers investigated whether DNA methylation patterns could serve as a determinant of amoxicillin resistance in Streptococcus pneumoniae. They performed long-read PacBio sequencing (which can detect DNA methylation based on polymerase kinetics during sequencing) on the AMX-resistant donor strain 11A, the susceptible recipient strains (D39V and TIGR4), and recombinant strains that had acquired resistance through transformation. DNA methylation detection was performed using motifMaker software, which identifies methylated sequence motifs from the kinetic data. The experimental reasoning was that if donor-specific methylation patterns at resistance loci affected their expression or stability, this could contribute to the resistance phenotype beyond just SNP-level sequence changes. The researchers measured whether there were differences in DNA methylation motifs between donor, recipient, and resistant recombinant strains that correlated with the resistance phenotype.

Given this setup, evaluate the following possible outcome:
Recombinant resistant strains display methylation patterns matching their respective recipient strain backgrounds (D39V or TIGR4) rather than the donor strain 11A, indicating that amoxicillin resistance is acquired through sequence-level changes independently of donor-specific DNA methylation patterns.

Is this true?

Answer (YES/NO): NO